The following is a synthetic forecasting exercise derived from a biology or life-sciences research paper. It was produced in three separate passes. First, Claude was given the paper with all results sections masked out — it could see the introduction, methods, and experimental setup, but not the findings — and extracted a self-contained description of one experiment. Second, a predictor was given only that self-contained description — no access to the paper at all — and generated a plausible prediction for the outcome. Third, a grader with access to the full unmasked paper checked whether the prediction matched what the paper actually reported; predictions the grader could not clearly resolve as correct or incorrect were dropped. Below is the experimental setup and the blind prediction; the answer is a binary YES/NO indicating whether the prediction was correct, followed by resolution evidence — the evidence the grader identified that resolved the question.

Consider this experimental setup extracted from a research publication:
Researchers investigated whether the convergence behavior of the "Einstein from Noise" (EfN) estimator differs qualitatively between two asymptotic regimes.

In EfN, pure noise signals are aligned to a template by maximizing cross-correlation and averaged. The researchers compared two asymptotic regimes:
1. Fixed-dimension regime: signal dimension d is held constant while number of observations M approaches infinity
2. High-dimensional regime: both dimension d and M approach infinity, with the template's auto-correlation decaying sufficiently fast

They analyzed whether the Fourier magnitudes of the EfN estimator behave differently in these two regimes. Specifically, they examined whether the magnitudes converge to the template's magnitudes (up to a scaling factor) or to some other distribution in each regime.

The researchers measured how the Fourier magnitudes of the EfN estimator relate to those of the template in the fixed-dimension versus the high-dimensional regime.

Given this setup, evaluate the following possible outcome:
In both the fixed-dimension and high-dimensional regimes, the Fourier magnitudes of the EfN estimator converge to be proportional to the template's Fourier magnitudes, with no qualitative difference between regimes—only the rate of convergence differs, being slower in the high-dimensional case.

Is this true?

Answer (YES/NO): NO